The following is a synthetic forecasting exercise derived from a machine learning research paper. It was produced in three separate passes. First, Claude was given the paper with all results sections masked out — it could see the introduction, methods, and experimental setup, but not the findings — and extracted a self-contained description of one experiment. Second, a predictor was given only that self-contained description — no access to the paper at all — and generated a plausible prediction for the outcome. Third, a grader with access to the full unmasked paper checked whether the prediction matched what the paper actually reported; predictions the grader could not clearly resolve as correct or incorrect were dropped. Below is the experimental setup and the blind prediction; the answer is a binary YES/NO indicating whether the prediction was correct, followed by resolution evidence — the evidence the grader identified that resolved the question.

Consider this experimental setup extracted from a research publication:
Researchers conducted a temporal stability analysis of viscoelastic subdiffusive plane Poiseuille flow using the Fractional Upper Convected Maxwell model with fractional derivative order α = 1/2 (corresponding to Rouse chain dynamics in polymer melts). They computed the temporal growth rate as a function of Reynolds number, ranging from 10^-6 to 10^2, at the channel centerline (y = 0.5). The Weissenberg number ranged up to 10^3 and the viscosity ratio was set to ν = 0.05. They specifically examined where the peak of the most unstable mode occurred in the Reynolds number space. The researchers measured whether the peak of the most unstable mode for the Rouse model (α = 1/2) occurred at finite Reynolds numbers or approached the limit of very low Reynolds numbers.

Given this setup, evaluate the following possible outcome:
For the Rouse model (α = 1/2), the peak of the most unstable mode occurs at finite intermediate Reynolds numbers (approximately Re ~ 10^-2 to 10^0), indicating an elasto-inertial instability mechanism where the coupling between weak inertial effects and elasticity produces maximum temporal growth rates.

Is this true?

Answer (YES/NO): NO